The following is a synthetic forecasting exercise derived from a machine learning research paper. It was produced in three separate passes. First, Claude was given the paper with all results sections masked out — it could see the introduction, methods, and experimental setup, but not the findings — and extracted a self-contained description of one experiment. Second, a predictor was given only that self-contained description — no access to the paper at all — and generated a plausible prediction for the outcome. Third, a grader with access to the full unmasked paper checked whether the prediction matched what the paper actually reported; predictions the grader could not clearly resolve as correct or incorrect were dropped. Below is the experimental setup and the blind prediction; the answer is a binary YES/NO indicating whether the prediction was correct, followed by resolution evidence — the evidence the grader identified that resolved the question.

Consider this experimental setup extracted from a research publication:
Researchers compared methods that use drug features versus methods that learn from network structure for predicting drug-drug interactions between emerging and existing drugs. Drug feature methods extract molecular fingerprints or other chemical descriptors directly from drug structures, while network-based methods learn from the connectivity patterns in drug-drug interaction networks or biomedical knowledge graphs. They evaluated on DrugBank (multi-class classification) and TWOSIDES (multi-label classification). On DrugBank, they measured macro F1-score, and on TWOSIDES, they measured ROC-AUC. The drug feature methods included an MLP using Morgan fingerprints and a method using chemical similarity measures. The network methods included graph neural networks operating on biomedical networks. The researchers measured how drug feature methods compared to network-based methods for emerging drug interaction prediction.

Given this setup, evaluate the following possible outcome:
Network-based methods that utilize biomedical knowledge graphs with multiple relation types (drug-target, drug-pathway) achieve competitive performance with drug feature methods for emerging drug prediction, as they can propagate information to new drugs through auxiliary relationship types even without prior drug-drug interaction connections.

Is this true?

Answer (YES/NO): YES